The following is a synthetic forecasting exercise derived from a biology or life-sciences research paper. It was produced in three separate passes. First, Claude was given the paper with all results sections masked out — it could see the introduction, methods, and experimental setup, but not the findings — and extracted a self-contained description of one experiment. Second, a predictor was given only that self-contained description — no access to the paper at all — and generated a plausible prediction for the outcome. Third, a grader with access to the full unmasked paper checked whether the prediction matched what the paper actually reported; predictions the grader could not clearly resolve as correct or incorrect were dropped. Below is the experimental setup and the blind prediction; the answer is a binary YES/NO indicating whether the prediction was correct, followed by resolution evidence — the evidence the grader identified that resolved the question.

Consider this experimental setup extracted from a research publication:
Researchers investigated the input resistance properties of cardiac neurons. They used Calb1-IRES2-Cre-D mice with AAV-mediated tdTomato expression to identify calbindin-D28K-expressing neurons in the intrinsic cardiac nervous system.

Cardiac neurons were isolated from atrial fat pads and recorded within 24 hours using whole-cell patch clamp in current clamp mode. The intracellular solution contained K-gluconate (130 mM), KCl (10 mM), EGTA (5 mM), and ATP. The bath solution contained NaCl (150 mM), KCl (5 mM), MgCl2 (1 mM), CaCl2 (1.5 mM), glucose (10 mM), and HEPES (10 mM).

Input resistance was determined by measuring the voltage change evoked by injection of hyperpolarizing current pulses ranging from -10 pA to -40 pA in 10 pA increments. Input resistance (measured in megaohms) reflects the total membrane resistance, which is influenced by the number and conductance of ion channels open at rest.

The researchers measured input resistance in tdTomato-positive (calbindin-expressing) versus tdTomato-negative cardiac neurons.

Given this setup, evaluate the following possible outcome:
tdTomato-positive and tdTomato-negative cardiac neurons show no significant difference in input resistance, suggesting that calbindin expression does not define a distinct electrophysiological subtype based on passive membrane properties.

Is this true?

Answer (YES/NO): YES